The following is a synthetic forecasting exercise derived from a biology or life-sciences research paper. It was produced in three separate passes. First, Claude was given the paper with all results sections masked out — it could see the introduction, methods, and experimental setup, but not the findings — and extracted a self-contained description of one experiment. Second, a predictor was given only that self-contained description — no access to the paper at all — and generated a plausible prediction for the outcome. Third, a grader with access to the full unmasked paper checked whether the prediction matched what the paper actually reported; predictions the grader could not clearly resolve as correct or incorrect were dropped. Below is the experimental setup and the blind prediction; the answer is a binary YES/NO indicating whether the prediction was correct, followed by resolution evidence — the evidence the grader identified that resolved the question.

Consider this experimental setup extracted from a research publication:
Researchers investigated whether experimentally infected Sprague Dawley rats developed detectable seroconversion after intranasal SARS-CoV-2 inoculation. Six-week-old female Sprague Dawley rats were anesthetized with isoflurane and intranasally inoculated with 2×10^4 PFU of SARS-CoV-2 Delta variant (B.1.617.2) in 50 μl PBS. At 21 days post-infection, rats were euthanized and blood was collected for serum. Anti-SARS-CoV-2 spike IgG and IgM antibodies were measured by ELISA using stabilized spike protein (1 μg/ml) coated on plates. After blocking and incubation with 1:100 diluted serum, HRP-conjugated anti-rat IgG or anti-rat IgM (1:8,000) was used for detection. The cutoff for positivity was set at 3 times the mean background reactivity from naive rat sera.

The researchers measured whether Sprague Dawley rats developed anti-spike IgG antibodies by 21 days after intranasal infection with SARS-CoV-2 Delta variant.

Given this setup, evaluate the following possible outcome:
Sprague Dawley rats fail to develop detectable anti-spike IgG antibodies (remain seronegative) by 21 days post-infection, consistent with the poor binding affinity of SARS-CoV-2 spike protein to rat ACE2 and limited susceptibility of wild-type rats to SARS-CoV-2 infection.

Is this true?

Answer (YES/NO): NO